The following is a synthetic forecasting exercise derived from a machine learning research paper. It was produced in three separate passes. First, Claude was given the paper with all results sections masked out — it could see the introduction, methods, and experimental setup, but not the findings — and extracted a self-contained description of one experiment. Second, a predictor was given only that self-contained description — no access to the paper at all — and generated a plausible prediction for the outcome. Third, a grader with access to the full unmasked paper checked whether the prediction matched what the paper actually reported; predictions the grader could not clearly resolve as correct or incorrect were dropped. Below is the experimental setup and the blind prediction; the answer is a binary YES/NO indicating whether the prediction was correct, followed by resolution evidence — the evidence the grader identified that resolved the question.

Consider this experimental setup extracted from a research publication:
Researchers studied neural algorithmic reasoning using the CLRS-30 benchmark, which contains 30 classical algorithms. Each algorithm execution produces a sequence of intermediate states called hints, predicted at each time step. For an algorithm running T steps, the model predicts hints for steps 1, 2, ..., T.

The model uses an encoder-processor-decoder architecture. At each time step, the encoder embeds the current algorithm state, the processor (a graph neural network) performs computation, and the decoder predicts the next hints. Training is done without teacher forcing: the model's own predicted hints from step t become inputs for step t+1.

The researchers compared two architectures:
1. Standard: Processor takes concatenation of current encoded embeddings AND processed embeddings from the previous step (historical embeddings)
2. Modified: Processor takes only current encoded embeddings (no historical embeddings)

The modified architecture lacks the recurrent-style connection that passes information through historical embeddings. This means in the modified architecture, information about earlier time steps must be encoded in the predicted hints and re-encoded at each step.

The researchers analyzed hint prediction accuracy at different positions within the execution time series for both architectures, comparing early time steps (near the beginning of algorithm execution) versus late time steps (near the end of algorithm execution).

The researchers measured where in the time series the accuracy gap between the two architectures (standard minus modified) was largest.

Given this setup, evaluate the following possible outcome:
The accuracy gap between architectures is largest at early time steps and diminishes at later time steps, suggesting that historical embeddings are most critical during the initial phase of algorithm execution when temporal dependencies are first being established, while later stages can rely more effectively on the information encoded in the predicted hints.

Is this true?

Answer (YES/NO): NO